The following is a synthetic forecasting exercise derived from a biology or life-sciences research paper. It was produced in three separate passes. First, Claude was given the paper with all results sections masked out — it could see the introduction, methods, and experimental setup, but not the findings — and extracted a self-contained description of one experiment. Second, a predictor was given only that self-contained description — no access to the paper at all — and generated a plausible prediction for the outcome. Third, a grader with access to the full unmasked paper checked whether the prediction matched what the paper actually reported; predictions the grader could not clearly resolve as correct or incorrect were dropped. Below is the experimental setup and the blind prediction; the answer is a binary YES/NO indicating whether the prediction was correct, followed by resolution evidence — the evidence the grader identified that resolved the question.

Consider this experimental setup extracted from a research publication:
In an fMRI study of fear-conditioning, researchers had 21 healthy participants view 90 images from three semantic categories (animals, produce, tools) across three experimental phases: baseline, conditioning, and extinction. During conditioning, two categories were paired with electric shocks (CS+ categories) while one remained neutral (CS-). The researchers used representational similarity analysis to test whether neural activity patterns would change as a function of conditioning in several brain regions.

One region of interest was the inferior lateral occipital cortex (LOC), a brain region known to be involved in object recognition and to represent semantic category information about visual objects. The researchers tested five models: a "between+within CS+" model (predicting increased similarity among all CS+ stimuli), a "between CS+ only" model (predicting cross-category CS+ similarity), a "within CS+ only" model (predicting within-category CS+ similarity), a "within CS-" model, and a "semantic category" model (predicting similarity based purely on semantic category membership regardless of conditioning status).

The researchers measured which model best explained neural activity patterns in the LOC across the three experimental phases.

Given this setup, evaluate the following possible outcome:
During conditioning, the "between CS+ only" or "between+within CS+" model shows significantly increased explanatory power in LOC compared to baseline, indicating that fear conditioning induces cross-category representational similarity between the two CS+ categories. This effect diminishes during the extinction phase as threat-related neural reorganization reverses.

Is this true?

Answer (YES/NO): NO